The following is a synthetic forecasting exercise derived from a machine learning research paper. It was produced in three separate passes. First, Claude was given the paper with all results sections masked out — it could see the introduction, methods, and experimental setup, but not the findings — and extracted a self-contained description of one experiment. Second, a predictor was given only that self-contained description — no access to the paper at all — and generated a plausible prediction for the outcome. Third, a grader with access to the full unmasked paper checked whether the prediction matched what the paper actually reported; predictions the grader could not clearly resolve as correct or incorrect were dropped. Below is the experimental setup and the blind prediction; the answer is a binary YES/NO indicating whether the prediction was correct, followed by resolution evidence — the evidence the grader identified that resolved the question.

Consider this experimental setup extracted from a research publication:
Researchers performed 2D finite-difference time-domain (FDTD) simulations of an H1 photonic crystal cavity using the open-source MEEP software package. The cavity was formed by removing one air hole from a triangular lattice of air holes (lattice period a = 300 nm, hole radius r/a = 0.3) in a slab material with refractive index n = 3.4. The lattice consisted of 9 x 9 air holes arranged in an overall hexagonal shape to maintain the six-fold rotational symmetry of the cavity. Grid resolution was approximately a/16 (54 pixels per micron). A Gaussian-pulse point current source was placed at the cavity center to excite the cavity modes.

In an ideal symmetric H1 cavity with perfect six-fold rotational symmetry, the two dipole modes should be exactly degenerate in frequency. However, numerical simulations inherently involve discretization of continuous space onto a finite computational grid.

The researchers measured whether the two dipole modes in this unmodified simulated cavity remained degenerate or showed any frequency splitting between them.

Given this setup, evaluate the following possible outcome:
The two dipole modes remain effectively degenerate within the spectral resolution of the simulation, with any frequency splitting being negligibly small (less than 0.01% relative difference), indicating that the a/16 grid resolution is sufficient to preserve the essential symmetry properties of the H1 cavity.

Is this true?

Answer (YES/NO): NO